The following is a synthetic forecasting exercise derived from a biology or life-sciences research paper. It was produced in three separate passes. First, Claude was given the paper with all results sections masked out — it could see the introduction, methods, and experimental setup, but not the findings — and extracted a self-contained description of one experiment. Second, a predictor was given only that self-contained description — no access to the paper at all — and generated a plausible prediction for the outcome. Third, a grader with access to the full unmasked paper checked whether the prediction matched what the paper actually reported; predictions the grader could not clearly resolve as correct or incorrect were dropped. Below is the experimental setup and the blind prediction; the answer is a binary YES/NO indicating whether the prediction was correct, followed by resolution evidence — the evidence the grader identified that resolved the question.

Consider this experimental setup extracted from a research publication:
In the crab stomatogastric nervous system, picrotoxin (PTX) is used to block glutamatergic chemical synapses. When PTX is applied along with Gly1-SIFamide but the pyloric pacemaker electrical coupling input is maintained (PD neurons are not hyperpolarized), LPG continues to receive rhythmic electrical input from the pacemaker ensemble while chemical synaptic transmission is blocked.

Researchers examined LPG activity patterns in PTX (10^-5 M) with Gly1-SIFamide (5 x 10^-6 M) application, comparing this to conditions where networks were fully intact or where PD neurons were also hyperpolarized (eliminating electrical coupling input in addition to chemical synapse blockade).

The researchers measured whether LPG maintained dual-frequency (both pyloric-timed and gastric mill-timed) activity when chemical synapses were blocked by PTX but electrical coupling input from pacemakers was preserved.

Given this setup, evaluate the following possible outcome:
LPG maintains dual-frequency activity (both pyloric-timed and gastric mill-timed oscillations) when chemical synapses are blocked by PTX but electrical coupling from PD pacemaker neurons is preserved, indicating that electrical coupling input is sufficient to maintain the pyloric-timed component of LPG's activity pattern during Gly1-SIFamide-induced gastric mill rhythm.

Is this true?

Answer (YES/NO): YES